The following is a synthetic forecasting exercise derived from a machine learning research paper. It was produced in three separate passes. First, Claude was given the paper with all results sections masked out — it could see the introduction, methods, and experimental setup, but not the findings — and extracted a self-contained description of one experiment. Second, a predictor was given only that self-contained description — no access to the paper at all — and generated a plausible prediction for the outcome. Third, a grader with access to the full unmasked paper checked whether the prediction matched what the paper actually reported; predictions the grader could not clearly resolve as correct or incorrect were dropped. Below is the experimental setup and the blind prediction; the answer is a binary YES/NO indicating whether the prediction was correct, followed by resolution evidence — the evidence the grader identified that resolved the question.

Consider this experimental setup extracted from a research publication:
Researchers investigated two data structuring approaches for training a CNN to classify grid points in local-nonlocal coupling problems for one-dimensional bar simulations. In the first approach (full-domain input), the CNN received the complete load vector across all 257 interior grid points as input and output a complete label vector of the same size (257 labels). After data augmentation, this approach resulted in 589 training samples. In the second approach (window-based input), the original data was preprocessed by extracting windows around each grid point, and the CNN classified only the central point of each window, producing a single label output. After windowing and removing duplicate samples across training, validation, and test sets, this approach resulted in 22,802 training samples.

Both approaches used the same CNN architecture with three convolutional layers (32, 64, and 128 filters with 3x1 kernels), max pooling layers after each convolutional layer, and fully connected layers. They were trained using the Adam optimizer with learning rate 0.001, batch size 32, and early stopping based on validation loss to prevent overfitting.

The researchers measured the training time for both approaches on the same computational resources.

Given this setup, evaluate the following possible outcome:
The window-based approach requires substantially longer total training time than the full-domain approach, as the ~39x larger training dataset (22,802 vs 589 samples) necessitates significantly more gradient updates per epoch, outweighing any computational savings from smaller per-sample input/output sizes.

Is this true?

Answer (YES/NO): YES